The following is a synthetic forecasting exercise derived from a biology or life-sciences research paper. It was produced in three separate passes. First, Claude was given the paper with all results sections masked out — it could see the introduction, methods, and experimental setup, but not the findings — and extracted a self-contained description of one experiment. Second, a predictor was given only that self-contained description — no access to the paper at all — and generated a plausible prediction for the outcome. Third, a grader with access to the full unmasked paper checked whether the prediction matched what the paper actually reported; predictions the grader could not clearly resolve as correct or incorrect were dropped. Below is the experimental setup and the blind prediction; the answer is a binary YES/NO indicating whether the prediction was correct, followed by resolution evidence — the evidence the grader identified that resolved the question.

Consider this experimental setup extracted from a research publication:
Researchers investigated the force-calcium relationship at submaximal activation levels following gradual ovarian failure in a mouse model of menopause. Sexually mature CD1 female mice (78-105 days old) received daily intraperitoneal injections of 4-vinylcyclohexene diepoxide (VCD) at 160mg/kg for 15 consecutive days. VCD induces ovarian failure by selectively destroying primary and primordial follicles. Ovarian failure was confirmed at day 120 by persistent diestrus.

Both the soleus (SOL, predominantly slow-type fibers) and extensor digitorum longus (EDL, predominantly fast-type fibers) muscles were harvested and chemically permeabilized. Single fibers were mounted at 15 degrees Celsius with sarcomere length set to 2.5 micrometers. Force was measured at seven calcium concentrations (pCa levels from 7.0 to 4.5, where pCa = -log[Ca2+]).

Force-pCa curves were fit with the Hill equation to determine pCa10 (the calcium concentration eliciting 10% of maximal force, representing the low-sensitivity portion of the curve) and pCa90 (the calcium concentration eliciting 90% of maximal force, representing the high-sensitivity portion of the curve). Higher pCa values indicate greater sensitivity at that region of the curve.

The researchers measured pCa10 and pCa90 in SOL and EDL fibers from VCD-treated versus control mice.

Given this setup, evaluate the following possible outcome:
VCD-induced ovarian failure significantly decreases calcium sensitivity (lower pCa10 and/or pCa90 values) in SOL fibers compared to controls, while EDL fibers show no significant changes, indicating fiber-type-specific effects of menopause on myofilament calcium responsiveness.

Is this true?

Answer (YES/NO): NO